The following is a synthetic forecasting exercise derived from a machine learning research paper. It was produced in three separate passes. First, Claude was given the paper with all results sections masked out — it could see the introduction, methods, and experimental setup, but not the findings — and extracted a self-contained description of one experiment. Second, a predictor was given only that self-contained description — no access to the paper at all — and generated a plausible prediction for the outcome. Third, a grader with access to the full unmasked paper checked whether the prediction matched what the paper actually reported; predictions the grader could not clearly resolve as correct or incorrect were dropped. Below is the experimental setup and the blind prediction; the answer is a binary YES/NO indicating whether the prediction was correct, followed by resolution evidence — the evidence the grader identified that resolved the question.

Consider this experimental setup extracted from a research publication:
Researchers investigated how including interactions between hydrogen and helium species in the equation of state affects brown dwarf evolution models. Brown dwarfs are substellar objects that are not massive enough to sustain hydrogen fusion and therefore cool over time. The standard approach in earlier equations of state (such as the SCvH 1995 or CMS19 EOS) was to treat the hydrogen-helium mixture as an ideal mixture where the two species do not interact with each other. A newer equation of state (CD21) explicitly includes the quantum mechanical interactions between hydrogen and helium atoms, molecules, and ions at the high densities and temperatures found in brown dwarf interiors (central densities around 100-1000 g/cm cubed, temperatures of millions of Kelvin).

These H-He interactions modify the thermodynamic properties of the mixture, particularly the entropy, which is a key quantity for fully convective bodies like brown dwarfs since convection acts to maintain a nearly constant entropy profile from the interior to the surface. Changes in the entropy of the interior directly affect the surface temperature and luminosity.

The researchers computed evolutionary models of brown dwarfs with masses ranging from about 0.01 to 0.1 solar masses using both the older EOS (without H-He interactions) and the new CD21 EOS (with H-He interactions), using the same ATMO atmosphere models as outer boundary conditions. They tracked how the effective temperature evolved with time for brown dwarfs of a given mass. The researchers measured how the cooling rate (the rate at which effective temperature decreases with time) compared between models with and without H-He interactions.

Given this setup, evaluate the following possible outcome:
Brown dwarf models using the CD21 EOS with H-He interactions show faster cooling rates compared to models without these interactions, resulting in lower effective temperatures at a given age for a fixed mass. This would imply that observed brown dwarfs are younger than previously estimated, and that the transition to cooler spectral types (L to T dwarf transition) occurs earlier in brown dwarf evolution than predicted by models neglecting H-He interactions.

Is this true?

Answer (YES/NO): YES